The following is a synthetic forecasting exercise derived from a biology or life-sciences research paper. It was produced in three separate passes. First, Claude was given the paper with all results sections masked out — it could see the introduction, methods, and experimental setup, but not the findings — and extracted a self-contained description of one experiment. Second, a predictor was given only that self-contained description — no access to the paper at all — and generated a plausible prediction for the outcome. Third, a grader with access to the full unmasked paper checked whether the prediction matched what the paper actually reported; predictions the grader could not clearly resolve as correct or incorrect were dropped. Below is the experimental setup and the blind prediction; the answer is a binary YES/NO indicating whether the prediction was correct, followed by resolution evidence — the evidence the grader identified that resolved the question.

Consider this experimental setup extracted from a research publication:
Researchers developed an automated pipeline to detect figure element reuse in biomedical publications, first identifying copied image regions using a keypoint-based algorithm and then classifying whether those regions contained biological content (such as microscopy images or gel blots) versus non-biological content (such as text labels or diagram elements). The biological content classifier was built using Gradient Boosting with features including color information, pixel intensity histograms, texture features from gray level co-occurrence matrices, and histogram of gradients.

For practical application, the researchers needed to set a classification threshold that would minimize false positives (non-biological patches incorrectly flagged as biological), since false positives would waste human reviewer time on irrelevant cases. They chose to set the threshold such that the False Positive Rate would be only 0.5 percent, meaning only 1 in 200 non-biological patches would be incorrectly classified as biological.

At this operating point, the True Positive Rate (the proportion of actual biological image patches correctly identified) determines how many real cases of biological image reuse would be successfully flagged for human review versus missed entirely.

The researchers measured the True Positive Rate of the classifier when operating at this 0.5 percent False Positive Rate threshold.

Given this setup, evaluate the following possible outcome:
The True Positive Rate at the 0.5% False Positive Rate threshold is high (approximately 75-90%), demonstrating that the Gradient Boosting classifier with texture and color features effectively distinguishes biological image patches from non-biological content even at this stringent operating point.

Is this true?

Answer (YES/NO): NO